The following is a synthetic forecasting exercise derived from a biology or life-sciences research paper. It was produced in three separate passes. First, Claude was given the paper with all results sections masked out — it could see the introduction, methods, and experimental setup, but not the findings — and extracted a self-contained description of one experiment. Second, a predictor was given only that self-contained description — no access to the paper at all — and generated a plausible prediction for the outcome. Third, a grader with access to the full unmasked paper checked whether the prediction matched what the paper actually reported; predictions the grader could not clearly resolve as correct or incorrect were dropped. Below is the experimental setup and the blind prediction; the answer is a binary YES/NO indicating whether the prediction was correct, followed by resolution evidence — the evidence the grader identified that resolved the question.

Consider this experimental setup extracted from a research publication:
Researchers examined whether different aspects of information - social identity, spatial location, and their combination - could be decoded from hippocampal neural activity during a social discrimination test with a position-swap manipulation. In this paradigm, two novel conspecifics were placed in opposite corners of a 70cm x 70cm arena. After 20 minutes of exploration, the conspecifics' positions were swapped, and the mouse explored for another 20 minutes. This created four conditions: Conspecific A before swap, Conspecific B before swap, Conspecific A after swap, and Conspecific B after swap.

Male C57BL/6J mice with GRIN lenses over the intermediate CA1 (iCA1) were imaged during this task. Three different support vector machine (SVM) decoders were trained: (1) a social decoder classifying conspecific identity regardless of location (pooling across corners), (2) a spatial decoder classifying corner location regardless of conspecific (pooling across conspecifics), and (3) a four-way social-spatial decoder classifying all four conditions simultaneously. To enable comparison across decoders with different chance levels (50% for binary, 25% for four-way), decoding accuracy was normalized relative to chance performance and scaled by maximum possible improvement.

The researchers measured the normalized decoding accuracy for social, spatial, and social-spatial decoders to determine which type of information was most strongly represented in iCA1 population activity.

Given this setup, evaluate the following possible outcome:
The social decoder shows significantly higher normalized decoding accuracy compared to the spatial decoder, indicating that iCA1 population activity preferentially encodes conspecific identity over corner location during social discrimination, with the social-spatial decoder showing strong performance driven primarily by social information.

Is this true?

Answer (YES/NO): NO